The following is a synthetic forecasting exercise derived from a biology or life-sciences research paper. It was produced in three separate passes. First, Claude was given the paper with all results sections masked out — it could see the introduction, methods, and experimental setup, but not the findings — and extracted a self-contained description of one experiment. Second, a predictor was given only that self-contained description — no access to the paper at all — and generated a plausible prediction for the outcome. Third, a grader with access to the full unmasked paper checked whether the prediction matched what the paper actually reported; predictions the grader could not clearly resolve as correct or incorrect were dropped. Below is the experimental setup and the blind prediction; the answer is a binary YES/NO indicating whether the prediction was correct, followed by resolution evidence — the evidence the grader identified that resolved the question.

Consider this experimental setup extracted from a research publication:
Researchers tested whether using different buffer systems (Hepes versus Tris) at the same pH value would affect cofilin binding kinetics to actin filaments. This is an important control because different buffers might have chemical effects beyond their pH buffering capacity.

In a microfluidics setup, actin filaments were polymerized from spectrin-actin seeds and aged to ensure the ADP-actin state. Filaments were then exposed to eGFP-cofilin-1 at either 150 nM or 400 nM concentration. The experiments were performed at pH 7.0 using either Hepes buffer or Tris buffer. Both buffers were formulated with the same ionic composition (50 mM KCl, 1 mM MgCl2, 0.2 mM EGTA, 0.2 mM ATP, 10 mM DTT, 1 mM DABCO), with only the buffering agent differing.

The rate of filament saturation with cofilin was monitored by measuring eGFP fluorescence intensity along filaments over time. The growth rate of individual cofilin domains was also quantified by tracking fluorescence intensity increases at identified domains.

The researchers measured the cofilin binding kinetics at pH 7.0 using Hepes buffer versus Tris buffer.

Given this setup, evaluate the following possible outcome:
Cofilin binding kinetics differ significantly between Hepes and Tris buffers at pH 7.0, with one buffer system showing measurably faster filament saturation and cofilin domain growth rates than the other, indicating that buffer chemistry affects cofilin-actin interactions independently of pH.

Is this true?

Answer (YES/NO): NO